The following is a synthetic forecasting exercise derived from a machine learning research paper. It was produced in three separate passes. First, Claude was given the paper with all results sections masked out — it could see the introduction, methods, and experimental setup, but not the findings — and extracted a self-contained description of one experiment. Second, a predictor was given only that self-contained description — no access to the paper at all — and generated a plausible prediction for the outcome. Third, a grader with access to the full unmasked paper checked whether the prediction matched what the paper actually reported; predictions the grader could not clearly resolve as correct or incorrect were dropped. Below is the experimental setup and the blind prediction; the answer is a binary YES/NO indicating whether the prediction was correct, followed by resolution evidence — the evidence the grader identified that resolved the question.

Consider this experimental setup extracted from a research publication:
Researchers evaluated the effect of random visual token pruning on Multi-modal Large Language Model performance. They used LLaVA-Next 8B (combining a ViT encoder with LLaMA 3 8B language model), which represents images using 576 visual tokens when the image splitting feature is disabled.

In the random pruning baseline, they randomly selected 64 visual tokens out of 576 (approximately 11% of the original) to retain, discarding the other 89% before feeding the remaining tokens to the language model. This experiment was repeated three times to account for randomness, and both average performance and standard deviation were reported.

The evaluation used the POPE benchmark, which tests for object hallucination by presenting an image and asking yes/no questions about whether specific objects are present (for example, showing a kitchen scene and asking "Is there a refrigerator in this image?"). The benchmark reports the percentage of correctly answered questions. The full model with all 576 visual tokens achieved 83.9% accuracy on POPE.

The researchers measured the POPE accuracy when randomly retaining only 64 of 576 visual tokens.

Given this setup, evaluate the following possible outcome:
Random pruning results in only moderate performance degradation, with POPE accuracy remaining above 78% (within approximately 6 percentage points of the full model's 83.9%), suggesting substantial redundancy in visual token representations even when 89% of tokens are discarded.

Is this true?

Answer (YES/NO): NO